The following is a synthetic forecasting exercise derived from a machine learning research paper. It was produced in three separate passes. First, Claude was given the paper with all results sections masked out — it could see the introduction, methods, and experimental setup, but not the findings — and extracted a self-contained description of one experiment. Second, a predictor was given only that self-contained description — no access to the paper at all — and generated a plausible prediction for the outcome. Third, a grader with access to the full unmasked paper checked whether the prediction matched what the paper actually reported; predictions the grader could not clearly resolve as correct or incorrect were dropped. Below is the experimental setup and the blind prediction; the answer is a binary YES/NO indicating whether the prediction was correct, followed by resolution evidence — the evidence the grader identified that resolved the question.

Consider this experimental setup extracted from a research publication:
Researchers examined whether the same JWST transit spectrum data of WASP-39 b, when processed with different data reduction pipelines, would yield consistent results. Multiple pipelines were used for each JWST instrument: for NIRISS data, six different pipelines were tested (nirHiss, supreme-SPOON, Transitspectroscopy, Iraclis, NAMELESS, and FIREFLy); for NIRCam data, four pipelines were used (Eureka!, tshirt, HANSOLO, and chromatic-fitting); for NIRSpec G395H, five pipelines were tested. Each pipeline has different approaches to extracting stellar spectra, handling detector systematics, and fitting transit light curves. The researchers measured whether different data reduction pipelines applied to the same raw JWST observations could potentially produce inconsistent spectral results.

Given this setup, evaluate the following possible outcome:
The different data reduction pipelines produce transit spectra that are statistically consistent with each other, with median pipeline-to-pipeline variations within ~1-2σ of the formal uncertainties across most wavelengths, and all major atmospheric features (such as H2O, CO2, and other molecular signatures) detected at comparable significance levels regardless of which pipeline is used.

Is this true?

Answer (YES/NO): NO